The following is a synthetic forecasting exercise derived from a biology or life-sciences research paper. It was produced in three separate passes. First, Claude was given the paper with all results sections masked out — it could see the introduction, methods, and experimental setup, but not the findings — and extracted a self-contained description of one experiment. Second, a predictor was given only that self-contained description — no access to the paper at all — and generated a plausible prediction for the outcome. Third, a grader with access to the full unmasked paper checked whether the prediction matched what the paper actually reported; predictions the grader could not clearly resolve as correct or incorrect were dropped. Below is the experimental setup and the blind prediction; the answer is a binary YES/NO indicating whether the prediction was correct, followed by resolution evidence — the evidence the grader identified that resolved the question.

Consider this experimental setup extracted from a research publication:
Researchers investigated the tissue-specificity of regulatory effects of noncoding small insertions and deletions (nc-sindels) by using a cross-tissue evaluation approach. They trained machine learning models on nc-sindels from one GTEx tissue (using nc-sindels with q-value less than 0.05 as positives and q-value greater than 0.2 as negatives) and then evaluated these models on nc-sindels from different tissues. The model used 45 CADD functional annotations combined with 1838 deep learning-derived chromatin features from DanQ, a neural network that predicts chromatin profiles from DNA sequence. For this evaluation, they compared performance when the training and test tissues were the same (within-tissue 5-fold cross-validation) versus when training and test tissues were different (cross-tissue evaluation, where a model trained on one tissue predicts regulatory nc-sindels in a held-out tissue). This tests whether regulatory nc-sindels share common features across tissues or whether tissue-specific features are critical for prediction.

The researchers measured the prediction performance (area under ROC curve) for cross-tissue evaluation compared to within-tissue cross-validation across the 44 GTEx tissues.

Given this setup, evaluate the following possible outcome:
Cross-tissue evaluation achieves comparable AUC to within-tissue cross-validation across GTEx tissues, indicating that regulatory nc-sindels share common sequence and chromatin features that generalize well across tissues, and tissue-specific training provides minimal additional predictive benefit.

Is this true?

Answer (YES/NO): NO